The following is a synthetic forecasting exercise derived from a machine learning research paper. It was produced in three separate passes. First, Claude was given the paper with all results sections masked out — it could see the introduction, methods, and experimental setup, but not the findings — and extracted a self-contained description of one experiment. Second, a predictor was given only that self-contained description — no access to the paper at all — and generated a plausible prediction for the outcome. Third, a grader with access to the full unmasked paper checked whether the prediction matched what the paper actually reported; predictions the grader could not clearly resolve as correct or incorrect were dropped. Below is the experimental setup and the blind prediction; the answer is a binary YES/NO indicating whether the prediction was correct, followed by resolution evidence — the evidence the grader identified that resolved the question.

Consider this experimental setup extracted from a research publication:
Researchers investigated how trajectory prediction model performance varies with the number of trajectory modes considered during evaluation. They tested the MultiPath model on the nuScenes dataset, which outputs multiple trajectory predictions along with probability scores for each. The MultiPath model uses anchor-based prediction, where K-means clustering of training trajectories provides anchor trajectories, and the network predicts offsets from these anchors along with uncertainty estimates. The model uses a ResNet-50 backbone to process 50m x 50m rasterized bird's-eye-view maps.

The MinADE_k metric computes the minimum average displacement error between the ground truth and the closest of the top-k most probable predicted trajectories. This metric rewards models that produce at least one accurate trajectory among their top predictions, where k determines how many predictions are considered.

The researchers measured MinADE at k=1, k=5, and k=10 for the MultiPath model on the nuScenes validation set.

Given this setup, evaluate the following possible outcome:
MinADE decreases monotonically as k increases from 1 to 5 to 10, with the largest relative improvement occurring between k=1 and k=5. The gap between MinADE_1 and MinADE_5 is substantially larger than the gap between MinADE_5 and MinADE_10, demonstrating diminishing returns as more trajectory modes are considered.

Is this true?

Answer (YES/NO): YES